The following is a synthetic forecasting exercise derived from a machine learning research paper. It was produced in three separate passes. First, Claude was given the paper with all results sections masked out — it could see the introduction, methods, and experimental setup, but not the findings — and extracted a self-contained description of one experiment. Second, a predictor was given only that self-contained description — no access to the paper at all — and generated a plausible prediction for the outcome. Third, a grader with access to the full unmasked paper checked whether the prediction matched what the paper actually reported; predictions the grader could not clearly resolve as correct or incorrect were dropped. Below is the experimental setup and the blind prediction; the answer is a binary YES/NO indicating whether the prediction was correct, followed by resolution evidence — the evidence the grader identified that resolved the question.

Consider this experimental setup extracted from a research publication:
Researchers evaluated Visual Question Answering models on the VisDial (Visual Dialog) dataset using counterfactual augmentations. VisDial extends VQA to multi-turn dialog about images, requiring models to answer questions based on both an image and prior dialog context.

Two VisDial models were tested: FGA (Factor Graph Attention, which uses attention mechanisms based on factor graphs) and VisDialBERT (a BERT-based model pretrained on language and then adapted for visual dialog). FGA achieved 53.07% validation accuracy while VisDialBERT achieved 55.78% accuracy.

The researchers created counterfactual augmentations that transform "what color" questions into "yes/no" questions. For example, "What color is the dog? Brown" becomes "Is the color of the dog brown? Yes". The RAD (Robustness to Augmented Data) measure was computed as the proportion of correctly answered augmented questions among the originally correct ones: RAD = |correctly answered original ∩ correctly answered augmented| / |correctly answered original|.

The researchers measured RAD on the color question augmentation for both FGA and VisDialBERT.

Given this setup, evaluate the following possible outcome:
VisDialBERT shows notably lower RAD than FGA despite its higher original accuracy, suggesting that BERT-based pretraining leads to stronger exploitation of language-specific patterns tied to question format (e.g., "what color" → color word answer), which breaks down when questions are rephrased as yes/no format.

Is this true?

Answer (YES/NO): NO